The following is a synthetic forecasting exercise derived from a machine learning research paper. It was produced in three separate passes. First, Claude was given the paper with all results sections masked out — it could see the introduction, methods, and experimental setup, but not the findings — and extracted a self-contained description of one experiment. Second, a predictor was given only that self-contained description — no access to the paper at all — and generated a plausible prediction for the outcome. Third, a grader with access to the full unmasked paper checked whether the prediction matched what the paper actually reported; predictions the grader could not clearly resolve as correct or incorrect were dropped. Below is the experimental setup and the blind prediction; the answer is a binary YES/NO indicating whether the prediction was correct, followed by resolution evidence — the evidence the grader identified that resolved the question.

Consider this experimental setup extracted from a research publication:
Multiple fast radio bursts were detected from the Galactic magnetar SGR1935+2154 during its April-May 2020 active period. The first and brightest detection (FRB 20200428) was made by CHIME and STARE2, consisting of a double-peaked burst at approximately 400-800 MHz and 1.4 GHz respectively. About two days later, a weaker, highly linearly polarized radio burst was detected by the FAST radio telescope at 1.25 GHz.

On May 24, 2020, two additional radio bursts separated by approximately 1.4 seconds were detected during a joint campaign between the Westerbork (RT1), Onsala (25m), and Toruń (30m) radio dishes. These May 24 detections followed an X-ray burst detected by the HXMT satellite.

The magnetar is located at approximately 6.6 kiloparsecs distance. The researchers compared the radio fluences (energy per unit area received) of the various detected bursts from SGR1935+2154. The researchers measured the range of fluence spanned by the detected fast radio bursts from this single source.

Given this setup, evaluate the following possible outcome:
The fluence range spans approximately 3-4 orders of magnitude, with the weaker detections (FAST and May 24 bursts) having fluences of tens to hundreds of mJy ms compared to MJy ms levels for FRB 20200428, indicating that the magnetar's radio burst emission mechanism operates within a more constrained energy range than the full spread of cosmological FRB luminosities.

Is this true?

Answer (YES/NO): NO